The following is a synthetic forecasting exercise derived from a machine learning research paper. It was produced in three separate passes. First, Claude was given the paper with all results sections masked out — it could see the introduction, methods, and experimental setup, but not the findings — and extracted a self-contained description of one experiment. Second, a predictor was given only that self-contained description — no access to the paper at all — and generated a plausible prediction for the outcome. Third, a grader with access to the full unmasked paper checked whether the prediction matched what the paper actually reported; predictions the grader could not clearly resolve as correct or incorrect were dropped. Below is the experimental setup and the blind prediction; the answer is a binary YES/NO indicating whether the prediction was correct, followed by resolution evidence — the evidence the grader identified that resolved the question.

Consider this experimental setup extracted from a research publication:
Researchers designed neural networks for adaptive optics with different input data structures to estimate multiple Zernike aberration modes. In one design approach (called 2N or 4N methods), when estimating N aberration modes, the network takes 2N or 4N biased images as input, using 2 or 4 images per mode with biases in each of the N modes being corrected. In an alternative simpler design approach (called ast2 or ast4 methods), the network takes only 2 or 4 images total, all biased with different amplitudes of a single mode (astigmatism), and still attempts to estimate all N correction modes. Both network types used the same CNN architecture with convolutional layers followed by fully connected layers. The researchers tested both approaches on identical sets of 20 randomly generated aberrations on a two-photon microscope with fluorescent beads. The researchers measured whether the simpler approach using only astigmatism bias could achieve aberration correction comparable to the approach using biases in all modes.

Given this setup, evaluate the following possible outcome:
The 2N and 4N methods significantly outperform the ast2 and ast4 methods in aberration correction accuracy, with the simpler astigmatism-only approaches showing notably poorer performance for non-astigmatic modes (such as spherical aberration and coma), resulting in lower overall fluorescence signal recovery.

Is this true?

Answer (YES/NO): NO